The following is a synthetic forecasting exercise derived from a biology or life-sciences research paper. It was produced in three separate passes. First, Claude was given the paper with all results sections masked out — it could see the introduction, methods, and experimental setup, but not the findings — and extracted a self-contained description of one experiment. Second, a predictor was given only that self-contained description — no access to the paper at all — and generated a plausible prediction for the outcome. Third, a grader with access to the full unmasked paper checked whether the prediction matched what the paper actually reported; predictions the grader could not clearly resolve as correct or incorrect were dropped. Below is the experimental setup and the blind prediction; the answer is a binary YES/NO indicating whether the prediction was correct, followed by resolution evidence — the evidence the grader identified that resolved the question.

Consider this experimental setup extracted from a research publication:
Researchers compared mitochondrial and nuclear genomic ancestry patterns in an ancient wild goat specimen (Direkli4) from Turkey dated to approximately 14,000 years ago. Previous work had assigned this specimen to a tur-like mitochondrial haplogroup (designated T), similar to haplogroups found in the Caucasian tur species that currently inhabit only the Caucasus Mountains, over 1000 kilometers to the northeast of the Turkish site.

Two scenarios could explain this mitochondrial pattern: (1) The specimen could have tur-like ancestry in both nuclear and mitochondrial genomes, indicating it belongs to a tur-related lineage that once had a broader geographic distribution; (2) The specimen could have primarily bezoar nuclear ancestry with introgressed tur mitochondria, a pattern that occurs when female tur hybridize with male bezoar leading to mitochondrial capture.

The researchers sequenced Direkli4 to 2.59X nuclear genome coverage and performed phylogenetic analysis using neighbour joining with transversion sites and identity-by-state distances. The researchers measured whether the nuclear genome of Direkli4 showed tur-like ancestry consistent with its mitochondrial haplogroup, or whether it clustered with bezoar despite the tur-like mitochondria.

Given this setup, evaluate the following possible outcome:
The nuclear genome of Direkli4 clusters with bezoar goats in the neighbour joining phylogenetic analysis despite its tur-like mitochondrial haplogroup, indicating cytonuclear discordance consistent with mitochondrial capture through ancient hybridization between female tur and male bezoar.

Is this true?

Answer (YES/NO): NO